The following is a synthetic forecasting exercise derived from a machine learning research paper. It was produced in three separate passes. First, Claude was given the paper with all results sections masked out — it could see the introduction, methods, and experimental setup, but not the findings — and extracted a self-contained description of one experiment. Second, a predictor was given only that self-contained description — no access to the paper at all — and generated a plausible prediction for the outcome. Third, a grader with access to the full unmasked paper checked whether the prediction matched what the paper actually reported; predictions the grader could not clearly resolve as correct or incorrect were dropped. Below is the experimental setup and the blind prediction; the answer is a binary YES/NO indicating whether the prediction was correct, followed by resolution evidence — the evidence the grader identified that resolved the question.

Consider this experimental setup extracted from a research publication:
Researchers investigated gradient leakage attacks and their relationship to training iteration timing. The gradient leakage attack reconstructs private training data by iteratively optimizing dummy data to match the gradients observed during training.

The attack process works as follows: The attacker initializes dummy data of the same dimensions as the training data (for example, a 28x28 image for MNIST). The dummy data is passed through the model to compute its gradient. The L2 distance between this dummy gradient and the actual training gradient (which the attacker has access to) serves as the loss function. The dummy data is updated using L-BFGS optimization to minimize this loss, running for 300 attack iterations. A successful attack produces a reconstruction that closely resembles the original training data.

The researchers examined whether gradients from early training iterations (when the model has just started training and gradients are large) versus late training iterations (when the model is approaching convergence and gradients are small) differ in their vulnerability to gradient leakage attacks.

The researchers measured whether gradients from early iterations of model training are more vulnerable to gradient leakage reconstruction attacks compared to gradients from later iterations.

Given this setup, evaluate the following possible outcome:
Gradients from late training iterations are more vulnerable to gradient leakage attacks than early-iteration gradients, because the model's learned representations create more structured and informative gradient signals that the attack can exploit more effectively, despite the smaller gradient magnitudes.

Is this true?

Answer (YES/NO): NO